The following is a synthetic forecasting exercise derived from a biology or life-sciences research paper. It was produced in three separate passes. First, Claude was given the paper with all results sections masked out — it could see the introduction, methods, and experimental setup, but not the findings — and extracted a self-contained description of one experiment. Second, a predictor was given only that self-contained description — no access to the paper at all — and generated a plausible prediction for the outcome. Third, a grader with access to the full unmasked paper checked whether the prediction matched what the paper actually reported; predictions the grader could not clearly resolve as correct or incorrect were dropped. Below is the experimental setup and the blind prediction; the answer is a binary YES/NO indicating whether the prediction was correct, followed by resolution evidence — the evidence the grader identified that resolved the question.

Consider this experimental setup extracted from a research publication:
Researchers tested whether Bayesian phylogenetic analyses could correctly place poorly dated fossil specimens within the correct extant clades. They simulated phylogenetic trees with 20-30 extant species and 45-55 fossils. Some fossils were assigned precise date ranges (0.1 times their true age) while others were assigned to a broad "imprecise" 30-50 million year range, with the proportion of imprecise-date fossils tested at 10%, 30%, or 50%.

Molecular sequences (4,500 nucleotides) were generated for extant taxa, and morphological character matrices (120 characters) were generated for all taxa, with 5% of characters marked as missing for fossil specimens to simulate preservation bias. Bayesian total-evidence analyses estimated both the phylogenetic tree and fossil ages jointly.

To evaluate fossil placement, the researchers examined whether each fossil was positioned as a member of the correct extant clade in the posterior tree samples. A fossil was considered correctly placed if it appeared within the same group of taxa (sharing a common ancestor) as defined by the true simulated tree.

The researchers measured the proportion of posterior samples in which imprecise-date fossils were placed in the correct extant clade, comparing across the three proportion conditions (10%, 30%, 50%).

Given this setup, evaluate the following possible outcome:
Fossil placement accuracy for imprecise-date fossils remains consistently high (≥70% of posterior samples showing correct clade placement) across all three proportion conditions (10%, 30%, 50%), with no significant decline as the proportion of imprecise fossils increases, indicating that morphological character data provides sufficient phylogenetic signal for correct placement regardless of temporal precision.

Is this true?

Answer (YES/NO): NO